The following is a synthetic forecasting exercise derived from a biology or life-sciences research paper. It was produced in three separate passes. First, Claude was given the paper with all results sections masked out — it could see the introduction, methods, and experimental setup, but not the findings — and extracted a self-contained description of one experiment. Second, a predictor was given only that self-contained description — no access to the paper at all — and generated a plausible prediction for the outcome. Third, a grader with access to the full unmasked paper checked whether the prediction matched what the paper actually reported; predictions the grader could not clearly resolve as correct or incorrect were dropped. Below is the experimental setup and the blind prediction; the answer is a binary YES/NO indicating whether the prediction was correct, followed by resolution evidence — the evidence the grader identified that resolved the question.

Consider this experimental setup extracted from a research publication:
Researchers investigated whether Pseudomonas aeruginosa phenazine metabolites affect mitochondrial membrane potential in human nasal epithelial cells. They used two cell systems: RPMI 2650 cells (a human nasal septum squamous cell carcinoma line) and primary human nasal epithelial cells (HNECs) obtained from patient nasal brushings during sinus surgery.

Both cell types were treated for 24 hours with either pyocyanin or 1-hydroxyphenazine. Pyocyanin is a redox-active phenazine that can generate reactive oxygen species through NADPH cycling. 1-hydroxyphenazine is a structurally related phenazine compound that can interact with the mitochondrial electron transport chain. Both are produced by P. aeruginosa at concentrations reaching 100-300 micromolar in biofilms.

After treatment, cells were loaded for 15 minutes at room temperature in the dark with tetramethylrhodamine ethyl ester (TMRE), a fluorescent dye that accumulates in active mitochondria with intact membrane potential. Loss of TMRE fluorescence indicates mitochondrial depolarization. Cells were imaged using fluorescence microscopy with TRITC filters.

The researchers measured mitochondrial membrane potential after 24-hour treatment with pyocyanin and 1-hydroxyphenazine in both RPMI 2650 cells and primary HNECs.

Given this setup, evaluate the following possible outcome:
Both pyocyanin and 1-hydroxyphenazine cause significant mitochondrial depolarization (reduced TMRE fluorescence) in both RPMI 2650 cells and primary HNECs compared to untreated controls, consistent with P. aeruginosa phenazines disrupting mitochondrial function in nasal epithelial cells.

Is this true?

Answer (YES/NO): YES